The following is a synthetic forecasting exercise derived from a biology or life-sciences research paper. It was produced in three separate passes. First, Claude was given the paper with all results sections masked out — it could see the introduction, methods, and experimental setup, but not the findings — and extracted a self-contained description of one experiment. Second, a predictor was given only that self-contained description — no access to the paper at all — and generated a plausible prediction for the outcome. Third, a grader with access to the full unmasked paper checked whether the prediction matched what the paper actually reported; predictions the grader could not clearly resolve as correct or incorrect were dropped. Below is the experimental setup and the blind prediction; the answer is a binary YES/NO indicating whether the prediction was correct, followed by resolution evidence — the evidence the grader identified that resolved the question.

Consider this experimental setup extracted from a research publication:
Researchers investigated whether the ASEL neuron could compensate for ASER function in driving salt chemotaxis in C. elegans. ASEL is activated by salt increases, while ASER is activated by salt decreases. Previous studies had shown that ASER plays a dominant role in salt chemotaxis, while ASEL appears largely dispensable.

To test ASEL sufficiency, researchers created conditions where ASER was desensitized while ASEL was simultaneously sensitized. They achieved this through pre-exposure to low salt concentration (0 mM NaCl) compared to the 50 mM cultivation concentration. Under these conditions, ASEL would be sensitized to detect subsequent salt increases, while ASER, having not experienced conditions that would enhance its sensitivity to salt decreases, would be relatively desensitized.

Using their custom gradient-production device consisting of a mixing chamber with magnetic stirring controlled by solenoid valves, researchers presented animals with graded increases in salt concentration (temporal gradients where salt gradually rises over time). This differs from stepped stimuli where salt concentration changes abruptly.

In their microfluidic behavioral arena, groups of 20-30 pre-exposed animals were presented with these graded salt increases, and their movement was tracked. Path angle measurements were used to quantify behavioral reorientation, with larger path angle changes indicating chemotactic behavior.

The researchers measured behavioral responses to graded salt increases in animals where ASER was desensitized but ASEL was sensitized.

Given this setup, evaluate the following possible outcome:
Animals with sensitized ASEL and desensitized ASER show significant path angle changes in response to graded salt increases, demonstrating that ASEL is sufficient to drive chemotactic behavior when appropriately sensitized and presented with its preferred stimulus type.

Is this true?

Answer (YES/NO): NO